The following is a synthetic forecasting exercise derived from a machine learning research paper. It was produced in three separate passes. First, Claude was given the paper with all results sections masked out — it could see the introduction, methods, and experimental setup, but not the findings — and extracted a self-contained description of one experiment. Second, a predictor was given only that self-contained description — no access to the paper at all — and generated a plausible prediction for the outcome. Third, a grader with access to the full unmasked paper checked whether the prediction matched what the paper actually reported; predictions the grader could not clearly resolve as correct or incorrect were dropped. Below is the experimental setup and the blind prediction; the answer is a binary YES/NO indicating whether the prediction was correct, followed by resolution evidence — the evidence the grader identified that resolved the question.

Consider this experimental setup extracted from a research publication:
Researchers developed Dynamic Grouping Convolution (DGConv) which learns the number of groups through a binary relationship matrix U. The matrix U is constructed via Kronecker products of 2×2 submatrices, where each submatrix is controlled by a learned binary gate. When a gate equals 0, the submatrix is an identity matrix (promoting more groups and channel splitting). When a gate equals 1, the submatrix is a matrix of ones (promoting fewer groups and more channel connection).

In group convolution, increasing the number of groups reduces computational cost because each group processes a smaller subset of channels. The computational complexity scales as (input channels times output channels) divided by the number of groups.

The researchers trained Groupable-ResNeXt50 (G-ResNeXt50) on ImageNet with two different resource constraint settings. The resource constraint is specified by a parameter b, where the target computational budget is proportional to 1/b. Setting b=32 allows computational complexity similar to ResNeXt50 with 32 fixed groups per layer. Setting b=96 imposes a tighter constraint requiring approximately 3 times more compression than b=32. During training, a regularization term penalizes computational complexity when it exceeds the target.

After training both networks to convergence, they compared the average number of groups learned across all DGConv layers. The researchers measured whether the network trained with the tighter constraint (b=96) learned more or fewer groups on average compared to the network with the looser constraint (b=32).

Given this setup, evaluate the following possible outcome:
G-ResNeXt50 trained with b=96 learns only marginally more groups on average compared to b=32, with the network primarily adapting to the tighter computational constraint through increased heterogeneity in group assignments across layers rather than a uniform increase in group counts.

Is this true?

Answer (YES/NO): NO